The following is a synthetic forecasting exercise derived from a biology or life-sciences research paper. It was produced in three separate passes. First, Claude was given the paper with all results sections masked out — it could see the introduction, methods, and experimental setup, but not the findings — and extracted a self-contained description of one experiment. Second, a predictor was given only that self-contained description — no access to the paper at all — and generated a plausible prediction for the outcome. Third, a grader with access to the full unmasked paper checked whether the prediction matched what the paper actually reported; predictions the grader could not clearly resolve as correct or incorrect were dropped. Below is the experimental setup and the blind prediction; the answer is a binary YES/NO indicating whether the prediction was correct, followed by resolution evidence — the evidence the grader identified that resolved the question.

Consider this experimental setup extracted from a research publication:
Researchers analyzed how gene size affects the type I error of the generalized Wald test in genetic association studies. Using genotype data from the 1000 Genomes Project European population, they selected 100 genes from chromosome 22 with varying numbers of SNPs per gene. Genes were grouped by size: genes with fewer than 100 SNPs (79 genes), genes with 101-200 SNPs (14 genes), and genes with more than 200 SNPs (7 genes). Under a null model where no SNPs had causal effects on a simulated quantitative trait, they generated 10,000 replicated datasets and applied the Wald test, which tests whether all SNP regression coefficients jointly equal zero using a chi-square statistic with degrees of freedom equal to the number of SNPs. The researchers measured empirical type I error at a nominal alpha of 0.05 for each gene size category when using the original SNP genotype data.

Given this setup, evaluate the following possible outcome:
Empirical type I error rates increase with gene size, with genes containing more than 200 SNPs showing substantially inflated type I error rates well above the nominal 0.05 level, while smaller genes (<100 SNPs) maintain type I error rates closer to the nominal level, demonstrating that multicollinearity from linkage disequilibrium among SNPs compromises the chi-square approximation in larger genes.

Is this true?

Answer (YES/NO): YES